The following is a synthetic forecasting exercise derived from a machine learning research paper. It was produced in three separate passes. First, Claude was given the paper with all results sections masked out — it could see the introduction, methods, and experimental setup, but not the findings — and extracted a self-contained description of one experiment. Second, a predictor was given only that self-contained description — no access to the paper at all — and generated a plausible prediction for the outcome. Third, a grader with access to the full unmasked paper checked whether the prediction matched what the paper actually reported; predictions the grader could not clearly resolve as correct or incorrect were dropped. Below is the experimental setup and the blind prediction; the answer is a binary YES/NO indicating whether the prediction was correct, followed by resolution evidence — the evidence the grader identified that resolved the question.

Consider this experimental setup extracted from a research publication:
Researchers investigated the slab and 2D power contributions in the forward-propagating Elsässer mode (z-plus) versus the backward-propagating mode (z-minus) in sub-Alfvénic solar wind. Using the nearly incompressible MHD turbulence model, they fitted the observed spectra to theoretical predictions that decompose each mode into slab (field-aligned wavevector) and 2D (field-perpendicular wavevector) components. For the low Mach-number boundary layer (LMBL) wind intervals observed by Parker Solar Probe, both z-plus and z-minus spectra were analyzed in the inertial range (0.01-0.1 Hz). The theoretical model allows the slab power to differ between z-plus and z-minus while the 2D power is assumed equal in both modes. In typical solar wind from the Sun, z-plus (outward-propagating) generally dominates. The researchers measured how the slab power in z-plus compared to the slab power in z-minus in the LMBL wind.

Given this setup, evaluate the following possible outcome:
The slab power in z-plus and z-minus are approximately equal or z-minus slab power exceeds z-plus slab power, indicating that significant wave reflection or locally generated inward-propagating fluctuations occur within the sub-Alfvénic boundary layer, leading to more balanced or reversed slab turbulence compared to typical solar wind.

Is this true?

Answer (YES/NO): NO